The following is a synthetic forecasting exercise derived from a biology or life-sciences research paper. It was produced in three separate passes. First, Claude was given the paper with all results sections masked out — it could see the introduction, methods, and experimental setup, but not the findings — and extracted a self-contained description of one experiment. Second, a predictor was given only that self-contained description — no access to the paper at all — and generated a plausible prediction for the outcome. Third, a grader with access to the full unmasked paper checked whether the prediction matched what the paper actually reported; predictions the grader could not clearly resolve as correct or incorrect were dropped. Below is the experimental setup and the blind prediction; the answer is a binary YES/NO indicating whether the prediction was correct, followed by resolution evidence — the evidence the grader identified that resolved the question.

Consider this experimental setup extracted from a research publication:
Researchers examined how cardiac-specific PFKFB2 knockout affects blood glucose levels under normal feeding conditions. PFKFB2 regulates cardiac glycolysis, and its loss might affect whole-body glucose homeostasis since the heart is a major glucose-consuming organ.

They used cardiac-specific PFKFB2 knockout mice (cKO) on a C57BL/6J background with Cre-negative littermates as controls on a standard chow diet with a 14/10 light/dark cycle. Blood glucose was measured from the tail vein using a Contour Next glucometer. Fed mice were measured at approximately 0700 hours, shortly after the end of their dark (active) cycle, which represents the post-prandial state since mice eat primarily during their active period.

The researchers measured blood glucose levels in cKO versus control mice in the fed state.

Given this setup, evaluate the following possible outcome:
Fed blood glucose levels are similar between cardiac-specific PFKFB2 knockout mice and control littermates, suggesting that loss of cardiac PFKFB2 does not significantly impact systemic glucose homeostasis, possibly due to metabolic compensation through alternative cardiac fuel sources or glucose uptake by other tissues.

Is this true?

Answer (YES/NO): NO